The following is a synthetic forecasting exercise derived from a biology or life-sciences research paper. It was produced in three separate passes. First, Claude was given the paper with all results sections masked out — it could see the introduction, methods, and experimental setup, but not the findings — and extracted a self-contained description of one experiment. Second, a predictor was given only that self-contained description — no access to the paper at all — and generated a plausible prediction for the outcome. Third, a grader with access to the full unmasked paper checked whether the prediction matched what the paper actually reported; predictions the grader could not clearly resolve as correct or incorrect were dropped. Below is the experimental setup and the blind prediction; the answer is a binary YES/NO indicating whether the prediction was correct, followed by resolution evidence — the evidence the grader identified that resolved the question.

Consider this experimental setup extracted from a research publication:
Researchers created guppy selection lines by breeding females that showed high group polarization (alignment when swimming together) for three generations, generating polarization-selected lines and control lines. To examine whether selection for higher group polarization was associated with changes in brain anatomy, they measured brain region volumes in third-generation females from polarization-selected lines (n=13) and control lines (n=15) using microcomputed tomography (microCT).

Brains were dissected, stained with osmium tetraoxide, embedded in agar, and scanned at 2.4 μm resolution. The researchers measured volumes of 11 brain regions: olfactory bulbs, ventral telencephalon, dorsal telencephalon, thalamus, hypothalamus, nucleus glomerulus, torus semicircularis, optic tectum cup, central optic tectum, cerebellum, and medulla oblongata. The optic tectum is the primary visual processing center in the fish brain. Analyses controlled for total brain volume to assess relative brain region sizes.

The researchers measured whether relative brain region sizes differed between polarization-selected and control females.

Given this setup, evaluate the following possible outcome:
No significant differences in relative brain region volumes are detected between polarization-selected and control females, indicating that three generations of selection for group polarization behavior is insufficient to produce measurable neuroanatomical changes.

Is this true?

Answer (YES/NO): NO